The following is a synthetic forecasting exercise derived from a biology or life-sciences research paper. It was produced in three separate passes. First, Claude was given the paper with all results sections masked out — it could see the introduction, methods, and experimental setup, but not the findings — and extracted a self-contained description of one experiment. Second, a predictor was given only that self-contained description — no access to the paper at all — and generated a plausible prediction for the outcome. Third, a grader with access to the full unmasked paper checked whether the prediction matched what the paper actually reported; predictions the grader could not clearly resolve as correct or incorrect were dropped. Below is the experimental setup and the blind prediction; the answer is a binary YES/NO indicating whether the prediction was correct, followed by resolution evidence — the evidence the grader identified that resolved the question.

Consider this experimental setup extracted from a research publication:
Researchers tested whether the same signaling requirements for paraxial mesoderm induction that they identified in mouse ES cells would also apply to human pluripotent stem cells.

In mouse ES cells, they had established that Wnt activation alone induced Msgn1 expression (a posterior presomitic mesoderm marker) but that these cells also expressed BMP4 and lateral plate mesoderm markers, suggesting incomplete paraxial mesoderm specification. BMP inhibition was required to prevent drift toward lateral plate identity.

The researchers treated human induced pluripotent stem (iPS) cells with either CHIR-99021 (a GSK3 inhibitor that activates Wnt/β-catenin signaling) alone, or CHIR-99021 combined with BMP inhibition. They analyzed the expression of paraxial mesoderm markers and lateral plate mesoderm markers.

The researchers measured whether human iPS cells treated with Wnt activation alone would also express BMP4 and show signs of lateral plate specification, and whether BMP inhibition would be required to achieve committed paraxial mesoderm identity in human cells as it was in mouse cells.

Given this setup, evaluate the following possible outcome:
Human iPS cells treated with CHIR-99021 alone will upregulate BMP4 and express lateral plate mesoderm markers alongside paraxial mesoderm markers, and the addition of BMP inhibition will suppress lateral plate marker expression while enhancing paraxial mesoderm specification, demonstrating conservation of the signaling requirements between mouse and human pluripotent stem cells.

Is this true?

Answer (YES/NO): YES